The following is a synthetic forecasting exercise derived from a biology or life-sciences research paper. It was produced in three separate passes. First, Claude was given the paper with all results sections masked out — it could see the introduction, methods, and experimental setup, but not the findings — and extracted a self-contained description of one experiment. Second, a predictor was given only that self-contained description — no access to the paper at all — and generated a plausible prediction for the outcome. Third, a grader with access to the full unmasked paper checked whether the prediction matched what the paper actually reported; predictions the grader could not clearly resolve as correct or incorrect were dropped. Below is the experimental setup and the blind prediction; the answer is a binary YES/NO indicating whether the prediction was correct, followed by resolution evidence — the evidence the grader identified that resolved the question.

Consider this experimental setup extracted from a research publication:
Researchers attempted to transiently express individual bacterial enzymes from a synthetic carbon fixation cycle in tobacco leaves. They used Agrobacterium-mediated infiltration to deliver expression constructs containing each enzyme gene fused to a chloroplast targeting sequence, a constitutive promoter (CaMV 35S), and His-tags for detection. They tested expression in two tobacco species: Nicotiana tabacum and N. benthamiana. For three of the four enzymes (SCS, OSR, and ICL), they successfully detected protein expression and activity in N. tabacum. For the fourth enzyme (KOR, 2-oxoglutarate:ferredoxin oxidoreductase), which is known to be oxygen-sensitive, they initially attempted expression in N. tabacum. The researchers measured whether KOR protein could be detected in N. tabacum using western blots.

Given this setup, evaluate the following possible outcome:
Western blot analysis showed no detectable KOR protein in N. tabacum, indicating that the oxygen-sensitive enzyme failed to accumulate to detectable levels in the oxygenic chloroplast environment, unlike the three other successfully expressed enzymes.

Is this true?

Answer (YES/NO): YES